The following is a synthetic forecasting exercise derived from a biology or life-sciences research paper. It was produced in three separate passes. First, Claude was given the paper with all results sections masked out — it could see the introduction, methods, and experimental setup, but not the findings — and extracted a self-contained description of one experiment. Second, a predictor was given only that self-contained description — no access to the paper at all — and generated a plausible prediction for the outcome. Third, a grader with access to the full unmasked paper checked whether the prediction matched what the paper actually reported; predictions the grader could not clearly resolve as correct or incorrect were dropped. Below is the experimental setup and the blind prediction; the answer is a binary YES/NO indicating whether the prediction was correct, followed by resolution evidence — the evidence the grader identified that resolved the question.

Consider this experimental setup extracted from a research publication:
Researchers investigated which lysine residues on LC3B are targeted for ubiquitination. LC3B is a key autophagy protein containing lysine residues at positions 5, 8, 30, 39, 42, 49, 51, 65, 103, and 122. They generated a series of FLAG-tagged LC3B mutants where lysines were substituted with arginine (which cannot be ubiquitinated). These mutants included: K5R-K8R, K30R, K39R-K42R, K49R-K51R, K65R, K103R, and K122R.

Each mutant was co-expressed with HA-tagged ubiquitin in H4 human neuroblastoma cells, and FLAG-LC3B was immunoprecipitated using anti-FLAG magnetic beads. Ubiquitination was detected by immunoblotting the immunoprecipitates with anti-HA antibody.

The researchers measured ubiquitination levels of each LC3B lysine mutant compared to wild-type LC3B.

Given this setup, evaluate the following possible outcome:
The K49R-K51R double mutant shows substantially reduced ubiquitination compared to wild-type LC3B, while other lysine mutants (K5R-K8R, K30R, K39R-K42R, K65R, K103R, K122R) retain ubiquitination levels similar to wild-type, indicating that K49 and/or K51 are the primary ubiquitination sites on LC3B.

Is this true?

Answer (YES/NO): YES